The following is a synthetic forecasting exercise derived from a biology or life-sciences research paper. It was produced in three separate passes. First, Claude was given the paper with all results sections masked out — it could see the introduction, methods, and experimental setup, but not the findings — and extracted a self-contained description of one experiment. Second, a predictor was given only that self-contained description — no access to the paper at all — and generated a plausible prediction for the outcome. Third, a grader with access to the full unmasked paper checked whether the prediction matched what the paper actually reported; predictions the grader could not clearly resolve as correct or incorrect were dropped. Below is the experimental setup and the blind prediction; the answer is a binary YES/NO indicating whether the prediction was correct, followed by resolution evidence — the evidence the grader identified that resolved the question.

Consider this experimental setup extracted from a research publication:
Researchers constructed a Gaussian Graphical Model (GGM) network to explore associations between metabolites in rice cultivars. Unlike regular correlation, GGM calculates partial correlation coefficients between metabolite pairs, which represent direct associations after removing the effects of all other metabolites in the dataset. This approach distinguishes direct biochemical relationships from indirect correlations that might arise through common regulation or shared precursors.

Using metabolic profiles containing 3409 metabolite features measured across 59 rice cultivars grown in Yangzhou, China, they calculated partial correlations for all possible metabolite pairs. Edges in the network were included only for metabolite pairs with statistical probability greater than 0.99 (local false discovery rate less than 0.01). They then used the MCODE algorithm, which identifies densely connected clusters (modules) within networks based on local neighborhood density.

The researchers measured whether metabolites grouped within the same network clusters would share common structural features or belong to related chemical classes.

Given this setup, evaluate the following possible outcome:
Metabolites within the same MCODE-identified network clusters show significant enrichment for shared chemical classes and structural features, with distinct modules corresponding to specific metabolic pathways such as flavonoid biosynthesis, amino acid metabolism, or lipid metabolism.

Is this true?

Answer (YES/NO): YES